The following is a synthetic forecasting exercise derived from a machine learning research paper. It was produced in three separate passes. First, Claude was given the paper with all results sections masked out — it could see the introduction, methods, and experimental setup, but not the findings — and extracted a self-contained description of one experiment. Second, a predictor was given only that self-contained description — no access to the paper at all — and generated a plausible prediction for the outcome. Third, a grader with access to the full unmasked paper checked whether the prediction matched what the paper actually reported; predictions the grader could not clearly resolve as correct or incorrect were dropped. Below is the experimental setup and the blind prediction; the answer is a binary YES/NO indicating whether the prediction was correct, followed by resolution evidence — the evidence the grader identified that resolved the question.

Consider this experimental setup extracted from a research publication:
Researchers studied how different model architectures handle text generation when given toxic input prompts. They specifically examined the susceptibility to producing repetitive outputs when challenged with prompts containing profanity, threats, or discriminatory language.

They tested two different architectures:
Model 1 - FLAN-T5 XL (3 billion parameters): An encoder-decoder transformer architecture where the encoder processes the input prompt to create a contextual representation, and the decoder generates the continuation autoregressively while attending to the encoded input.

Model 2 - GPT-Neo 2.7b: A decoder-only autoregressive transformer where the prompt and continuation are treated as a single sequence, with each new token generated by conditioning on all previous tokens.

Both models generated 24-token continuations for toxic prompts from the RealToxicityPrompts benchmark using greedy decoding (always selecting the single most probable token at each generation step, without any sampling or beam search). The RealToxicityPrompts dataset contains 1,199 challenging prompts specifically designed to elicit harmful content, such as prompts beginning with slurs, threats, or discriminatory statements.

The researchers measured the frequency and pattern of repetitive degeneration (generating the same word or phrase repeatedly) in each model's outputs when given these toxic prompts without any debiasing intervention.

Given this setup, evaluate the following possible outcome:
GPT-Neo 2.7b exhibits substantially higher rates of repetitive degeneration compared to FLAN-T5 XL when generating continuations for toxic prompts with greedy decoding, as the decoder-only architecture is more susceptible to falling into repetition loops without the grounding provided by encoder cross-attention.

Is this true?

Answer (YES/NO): NO